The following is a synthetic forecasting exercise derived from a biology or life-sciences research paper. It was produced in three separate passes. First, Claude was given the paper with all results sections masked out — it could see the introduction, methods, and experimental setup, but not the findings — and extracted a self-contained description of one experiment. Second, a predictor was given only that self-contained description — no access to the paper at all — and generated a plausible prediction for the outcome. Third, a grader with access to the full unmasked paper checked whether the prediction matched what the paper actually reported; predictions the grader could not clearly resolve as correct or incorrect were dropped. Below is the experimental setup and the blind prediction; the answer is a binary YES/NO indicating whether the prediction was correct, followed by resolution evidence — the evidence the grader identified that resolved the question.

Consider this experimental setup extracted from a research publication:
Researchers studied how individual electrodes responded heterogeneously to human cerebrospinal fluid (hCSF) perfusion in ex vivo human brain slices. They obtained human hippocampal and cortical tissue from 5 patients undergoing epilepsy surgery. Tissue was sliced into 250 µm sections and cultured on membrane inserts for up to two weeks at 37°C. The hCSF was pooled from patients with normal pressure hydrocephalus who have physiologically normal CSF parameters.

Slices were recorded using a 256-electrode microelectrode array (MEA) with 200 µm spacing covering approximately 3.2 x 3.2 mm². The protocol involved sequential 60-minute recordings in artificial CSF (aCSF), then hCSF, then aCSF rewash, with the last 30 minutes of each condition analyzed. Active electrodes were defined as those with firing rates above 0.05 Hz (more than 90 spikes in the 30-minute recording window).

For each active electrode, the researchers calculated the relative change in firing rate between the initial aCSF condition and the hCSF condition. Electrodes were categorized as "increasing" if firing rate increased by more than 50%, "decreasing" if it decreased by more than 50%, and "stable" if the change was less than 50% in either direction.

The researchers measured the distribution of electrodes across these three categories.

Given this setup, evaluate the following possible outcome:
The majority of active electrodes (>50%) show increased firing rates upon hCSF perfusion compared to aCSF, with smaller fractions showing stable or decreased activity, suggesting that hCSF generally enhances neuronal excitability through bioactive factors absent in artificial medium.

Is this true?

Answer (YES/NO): YES